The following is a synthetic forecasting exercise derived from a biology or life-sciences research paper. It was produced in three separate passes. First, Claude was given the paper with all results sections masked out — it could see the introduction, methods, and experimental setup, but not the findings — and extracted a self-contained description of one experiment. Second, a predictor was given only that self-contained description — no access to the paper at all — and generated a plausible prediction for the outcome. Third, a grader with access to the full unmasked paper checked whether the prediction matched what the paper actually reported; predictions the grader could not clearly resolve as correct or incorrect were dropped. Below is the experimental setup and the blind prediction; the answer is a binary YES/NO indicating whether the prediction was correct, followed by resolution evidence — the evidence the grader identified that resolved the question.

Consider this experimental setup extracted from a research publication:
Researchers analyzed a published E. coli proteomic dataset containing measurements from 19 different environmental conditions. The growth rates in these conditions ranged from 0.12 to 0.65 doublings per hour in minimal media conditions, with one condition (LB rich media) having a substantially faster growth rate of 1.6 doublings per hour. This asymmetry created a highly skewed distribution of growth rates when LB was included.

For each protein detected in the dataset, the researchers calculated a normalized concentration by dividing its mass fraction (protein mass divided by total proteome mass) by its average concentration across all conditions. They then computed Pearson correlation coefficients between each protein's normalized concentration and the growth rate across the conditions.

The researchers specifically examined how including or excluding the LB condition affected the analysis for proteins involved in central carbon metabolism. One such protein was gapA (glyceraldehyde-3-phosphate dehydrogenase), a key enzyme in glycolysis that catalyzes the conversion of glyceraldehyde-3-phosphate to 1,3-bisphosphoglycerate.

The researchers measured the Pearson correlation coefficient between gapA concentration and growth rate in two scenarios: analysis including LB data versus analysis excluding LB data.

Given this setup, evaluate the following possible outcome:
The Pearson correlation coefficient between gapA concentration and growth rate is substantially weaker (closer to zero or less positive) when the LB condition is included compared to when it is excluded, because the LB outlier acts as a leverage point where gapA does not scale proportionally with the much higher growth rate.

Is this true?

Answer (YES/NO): YES